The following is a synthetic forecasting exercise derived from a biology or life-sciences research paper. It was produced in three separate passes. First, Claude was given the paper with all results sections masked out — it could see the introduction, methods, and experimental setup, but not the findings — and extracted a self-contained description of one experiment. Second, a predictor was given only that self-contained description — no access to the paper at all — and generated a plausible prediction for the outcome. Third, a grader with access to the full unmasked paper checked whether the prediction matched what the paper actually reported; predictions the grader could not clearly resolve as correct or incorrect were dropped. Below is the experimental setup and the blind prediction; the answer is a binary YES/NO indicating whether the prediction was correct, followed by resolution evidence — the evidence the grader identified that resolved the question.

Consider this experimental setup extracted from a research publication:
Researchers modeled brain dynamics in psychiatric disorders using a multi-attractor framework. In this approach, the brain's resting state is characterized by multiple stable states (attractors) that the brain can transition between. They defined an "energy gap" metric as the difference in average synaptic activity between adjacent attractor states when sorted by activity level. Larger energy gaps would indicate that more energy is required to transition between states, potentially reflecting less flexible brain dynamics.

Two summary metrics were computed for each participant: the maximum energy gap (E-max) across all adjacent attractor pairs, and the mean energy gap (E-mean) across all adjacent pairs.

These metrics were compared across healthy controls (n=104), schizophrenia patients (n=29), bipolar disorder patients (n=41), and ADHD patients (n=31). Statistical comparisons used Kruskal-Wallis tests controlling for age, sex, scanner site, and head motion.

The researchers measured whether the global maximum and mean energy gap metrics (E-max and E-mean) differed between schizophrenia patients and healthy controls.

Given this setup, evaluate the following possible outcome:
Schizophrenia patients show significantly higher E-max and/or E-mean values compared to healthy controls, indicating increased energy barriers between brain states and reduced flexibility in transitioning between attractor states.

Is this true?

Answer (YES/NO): NO